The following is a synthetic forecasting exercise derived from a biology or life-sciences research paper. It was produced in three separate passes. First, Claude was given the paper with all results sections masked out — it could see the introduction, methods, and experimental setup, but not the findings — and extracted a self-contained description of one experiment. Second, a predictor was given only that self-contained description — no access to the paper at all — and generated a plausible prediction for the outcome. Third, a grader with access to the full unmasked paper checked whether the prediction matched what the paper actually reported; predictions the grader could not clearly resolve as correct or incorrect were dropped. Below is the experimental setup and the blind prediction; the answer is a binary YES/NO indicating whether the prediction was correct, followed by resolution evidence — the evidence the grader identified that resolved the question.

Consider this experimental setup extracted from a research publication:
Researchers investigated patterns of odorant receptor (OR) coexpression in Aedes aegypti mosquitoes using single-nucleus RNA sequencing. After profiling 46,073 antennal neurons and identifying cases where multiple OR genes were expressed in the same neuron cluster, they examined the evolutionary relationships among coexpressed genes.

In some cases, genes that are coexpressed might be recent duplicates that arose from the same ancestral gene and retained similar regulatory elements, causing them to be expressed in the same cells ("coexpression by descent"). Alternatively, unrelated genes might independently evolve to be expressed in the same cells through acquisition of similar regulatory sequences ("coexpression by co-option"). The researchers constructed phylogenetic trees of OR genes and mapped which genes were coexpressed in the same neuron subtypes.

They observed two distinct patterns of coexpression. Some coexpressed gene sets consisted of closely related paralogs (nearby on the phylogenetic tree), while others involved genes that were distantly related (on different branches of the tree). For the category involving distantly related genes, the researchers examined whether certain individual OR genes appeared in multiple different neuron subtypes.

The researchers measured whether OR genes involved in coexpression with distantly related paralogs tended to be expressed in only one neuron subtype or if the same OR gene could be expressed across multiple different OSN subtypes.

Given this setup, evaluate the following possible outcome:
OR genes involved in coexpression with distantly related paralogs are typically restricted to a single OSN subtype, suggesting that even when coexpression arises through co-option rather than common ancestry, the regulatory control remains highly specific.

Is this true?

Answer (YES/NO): NO